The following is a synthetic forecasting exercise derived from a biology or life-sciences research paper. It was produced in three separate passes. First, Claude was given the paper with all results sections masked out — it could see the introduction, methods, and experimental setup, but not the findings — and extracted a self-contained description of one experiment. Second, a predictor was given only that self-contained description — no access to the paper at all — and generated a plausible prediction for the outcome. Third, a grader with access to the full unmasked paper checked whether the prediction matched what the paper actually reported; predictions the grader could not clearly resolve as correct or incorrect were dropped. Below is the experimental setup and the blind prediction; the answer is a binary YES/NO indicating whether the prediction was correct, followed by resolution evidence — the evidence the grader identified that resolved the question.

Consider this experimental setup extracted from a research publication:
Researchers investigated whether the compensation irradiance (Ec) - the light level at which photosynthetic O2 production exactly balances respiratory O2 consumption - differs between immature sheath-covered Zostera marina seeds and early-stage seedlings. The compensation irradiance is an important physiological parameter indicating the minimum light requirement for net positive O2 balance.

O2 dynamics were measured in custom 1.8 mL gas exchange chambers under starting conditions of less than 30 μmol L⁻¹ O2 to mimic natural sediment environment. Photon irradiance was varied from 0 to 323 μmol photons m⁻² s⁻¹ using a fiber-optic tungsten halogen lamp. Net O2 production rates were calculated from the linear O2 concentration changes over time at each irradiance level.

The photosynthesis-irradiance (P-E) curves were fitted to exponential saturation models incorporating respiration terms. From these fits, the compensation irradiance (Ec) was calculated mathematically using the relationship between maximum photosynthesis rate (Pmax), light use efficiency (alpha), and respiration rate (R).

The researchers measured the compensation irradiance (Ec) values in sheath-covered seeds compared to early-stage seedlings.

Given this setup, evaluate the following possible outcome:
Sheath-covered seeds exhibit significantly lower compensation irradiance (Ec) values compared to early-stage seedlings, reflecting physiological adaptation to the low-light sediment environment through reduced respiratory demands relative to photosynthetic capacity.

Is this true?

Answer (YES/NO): NO